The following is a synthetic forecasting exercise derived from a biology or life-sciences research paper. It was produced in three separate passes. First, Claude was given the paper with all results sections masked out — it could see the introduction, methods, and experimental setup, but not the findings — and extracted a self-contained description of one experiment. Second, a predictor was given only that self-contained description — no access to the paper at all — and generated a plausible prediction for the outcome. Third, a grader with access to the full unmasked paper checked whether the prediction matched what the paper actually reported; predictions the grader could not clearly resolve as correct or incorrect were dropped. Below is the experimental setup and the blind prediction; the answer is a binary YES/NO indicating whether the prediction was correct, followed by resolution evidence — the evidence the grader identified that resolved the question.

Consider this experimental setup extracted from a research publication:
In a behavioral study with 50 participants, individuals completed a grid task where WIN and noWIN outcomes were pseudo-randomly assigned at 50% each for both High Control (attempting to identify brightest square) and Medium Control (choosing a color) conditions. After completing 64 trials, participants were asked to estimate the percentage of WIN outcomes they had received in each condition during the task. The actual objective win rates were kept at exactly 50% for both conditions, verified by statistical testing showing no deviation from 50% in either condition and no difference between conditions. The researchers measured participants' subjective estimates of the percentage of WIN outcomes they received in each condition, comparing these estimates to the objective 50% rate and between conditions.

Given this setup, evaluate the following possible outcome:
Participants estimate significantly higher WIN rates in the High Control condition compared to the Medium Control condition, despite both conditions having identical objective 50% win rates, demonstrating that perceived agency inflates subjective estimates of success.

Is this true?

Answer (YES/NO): YES